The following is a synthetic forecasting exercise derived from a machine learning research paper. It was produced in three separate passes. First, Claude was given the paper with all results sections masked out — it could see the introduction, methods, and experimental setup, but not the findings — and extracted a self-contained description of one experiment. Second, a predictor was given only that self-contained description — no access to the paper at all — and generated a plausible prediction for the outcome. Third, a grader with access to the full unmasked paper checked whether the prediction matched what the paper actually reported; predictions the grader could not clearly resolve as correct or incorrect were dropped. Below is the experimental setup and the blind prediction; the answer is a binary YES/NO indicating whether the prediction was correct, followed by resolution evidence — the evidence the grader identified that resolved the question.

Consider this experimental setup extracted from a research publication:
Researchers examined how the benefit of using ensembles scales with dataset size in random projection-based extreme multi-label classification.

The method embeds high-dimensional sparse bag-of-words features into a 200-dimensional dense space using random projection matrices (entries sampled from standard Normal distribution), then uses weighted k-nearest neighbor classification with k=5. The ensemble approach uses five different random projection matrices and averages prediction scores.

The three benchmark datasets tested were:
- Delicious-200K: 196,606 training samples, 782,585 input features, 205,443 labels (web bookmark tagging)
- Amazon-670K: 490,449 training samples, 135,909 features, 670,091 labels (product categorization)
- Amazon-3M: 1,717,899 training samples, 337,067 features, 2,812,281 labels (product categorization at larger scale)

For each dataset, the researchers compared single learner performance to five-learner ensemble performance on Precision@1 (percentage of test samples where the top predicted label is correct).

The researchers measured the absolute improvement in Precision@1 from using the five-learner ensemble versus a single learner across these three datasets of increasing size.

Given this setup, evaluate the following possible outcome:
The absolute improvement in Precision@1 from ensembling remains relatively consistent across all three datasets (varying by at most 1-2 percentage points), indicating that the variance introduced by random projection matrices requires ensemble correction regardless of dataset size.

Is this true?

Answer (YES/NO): NO